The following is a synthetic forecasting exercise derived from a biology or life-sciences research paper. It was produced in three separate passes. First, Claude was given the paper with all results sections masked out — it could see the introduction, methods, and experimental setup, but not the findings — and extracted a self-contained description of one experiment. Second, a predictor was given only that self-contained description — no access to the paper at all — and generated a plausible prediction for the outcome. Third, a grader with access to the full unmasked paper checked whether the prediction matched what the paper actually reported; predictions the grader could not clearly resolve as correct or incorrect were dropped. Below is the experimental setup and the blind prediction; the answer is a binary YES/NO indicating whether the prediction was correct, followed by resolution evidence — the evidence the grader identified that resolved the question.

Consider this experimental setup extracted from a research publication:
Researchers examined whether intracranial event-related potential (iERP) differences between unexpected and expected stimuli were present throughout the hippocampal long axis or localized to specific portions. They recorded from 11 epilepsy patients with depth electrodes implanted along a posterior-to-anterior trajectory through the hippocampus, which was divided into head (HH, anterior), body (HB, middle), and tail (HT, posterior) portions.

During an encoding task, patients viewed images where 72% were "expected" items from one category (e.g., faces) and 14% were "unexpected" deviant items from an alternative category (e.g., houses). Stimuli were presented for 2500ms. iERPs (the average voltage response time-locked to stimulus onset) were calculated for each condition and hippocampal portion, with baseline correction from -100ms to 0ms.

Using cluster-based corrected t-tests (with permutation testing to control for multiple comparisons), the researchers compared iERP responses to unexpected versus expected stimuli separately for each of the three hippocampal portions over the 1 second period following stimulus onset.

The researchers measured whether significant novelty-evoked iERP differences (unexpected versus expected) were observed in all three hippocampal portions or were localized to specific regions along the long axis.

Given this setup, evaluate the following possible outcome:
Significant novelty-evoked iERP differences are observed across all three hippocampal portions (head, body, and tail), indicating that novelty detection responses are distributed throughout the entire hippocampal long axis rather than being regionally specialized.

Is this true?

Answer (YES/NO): NO